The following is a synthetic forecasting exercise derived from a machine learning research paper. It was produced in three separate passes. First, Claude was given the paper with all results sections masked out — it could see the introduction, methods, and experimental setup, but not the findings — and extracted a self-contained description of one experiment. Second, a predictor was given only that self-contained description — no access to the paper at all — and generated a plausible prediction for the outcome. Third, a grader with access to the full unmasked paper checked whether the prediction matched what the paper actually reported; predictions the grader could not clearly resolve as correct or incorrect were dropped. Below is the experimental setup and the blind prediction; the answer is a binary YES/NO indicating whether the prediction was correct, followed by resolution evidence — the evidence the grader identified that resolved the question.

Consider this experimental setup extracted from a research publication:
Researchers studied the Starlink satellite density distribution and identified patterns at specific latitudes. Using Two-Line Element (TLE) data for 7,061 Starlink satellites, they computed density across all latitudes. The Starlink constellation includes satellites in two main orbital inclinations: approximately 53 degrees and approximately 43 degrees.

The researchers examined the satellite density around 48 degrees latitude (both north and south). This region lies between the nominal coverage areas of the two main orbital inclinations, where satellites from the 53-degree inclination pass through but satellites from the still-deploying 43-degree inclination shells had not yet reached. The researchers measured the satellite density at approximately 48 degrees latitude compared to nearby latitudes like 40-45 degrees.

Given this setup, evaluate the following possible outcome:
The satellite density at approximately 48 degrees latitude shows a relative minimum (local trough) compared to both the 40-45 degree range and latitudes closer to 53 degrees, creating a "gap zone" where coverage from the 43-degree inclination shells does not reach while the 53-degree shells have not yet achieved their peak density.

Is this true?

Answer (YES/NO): YES